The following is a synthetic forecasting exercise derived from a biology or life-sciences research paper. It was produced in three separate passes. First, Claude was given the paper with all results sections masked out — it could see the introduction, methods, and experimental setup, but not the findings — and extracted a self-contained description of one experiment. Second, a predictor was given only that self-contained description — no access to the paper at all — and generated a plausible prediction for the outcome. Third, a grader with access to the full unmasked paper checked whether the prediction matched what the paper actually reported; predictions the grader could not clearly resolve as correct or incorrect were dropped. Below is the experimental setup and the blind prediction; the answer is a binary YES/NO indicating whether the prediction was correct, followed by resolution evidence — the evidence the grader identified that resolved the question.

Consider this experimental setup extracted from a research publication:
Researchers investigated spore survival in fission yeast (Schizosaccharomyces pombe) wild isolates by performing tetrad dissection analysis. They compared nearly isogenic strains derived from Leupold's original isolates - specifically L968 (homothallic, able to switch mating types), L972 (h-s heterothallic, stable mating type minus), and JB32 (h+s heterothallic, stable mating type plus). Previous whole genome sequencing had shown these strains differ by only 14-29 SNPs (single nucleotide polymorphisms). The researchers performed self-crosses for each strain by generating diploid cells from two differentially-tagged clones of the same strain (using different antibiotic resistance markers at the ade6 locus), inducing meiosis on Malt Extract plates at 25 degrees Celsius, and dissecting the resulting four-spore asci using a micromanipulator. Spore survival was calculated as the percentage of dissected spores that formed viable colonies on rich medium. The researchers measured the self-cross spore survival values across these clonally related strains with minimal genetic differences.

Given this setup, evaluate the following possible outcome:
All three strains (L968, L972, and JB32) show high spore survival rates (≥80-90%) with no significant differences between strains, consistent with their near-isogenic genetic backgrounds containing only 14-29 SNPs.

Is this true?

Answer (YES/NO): NO